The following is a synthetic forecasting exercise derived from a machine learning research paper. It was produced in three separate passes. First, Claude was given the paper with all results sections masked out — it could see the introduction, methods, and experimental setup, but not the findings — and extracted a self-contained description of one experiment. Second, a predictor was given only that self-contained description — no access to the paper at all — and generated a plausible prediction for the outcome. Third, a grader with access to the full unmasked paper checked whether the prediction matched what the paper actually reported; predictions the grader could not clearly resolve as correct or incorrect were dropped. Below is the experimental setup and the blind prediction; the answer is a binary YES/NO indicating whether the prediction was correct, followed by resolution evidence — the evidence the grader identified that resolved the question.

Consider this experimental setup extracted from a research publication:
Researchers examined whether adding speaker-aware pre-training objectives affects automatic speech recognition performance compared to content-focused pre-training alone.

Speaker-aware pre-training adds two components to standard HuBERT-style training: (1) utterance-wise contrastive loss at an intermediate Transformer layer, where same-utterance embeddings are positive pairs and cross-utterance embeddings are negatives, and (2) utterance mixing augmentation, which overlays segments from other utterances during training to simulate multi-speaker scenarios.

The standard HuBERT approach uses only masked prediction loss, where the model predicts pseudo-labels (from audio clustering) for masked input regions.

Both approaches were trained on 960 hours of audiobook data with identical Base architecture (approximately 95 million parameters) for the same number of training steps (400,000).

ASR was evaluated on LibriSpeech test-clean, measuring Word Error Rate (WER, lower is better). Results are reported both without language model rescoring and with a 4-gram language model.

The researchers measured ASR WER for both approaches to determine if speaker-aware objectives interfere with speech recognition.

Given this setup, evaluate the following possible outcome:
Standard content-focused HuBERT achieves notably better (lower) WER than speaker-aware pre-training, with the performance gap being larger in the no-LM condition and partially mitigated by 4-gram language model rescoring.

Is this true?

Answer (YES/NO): YES